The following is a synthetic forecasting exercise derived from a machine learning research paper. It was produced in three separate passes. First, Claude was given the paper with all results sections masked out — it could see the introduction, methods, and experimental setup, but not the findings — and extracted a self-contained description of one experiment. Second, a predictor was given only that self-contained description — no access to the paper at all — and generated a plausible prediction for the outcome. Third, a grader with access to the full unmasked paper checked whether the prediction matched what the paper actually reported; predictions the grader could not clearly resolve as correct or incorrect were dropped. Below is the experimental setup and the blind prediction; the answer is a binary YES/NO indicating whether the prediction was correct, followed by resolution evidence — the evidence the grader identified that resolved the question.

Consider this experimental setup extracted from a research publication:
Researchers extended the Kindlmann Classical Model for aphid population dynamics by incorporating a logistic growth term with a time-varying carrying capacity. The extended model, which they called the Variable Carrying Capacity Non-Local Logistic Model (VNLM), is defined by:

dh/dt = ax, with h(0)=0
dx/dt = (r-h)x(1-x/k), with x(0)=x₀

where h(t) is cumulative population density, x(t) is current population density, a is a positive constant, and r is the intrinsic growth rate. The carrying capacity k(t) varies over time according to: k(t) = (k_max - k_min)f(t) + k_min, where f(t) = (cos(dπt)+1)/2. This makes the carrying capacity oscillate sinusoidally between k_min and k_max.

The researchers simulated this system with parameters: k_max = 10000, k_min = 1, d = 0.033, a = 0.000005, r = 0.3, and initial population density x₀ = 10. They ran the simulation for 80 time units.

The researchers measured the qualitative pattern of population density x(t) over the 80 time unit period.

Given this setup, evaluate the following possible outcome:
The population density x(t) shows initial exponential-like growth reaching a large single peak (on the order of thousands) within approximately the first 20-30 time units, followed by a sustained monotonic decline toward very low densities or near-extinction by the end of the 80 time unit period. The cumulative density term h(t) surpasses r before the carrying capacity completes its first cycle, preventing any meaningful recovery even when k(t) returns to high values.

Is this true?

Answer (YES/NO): NO